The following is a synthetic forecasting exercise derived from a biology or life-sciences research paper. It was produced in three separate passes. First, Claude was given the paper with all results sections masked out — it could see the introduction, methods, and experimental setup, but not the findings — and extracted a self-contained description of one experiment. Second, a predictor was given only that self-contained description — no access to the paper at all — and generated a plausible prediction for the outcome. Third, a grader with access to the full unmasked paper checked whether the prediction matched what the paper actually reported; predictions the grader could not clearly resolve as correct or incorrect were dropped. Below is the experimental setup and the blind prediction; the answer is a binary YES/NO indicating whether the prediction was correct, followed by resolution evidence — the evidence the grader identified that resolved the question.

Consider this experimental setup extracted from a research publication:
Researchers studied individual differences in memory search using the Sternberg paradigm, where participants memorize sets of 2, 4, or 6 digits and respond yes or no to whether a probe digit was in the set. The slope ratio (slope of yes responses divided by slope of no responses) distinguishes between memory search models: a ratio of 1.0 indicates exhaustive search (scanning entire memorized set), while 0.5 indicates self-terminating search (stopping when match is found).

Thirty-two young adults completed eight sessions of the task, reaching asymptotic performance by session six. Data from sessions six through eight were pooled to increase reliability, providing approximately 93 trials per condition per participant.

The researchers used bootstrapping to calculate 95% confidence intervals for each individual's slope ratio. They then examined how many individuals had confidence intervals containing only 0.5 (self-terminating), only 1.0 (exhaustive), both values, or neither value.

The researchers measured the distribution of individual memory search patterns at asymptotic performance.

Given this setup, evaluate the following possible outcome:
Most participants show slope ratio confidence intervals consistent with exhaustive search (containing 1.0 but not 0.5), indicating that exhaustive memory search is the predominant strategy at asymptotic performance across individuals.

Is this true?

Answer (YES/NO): NO